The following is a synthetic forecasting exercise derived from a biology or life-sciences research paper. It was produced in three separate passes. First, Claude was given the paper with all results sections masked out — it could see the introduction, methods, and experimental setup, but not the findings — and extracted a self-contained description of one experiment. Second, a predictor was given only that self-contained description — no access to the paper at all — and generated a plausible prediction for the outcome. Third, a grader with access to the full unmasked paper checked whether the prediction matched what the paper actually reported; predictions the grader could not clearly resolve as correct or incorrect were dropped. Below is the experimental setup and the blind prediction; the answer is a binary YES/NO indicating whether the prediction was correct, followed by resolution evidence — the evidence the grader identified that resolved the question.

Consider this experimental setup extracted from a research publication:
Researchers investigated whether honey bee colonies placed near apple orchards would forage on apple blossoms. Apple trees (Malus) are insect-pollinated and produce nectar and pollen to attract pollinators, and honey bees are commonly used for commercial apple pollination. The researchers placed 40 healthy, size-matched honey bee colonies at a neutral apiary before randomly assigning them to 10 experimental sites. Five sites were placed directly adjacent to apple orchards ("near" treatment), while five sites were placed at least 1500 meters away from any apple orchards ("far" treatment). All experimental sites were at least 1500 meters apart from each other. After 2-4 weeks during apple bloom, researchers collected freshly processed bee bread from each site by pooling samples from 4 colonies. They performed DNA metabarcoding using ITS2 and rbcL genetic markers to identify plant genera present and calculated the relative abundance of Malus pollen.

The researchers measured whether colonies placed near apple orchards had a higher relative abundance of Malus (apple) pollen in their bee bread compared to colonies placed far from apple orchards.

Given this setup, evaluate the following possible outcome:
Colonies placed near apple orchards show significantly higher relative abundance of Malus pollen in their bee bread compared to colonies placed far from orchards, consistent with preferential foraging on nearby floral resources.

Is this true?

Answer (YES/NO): NO